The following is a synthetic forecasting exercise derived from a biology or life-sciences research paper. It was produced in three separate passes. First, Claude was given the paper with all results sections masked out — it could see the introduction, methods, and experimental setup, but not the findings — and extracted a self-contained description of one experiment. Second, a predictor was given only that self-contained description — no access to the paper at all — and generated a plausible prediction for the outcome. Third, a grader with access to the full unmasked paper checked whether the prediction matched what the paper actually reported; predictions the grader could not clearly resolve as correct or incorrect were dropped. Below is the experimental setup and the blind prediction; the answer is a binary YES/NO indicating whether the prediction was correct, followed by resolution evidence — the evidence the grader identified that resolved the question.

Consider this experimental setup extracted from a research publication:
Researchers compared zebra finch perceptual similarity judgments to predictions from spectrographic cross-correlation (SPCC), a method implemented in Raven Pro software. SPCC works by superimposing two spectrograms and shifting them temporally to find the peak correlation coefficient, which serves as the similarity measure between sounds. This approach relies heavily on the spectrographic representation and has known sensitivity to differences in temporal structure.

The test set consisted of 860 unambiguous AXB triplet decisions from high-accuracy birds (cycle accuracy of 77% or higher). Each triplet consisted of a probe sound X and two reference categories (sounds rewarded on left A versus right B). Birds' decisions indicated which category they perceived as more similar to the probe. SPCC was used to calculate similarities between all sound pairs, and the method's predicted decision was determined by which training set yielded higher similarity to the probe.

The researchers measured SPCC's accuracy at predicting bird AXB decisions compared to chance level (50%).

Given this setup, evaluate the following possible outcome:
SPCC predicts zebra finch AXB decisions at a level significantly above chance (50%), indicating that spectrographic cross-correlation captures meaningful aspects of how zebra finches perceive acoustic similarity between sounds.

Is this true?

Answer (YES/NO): YES